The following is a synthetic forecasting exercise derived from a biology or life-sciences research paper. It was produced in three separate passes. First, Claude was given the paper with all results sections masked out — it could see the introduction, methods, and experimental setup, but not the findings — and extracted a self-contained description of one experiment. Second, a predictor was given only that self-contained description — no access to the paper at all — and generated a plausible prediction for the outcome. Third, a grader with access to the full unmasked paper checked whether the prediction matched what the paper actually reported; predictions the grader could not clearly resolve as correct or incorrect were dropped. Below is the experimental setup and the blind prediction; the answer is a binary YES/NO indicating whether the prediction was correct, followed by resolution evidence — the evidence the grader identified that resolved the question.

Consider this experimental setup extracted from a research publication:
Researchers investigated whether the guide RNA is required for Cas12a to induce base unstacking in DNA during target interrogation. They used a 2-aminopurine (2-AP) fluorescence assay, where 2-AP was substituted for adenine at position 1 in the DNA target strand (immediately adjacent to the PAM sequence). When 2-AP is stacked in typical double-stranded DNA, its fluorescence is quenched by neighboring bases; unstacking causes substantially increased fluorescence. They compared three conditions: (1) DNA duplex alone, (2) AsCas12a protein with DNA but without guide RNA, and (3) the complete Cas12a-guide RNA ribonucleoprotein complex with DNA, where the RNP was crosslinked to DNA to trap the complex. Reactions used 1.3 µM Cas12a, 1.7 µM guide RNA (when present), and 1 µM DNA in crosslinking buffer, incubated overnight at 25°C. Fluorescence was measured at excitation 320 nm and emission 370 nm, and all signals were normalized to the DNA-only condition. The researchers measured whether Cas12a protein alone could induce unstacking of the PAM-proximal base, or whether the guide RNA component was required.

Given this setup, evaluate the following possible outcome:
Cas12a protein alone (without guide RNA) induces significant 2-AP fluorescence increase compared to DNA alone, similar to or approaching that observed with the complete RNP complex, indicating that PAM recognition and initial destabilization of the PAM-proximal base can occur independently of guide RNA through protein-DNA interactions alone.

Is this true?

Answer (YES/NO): NO